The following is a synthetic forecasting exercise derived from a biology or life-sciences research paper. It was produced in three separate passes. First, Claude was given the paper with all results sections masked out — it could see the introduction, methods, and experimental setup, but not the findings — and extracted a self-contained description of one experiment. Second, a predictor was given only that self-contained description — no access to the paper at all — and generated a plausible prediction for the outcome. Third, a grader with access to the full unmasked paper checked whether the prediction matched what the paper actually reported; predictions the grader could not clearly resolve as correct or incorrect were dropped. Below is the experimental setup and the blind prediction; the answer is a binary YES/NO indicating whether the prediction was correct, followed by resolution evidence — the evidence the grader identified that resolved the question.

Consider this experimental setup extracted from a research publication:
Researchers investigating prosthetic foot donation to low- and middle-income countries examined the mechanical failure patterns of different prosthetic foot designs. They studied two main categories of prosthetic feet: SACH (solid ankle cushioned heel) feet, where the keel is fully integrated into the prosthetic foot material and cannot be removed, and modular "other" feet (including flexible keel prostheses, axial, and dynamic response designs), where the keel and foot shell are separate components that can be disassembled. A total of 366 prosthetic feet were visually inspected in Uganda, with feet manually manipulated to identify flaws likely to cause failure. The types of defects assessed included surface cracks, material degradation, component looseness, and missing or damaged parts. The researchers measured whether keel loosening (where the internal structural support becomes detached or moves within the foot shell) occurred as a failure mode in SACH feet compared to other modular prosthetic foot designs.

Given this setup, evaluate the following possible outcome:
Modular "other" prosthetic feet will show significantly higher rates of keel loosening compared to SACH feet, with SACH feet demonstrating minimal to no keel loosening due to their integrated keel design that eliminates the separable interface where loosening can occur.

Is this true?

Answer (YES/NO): YES